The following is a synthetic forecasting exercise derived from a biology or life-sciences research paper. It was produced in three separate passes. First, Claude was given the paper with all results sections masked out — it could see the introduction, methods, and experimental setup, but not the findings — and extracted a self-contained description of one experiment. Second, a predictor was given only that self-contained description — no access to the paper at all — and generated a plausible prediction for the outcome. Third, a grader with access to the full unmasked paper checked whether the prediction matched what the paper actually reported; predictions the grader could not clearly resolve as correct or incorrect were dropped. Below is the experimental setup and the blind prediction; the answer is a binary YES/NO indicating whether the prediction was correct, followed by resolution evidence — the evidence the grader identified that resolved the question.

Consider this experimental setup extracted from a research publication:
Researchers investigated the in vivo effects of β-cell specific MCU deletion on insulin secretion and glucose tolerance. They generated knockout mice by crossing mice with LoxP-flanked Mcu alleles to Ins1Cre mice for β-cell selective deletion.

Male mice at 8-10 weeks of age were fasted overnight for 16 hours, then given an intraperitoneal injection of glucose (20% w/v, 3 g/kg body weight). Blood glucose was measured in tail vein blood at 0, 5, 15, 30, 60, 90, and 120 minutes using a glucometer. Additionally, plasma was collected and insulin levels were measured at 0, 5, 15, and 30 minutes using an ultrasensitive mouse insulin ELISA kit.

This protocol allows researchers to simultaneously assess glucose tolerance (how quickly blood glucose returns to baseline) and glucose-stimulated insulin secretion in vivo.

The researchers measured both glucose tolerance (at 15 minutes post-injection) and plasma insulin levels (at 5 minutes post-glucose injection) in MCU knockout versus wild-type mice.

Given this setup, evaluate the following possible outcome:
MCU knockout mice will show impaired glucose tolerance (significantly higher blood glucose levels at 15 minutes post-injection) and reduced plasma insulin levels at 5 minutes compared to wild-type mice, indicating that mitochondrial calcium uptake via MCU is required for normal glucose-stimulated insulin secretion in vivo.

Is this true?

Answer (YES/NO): NO